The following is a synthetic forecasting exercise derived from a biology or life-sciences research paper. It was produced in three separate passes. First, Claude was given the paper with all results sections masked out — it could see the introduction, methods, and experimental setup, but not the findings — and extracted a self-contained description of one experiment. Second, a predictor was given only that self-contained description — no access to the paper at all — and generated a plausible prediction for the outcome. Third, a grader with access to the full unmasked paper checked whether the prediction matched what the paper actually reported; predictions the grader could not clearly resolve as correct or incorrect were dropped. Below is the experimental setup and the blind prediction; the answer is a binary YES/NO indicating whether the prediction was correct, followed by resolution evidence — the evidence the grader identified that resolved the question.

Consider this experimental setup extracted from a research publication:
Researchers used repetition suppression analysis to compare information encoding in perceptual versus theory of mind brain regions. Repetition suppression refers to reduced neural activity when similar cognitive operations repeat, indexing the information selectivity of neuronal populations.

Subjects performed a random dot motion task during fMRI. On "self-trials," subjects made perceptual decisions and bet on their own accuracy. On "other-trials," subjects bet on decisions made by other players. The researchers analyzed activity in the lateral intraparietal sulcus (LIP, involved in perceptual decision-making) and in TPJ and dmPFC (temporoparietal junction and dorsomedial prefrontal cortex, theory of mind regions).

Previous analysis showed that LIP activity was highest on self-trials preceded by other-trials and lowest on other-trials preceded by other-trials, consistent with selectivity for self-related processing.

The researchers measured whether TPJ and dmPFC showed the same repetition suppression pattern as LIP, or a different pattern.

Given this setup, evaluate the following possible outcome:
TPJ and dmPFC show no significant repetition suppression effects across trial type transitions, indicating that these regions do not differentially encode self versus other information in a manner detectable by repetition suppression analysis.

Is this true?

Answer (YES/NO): NO